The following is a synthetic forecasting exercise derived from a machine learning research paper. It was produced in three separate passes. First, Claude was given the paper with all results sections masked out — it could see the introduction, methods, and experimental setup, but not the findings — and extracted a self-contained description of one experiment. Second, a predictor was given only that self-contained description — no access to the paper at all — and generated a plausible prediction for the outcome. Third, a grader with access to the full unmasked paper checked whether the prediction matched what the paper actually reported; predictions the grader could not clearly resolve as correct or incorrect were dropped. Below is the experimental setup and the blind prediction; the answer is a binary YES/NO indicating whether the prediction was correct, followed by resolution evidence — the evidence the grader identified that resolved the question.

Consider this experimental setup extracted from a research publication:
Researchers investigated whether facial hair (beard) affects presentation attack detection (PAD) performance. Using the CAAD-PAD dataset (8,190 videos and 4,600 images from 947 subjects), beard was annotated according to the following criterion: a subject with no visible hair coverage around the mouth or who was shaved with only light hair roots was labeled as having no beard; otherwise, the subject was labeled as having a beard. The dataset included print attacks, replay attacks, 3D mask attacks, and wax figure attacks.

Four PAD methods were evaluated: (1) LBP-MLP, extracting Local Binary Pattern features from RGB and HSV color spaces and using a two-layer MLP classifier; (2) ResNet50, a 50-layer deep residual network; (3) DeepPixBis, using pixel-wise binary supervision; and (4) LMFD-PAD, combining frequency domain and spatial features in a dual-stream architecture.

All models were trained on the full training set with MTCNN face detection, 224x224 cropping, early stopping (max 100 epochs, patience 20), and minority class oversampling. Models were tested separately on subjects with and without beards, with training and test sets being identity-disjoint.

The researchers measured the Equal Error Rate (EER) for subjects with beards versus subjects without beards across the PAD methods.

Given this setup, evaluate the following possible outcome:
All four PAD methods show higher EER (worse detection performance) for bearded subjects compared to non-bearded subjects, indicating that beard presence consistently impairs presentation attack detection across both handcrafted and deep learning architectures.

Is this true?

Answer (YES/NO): NO